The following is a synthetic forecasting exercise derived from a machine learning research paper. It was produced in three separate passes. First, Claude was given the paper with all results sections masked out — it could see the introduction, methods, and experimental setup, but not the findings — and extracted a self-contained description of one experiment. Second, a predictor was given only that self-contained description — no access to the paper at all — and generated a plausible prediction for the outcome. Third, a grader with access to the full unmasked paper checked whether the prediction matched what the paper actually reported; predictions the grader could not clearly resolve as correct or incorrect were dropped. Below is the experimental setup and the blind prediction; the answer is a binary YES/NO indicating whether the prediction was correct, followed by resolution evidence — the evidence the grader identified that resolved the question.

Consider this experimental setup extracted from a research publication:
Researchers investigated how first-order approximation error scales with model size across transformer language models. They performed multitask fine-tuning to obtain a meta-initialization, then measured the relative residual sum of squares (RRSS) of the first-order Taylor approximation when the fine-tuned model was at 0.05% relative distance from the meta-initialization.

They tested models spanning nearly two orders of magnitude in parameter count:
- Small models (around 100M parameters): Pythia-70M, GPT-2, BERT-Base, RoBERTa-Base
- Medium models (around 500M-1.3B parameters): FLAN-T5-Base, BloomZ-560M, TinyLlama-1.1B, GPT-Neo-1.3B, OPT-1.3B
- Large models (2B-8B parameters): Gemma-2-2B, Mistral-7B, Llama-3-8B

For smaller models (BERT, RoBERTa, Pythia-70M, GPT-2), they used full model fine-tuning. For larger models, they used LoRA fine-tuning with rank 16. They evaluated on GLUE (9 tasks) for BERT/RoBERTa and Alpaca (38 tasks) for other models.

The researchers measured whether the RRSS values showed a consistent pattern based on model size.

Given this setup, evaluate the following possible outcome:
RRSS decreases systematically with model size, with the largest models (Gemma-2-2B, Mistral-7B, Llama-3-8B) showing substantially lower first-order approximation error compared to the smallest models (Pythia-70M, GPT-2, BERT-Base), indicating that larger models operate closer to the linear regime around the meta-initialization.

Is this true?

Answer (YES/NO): NO